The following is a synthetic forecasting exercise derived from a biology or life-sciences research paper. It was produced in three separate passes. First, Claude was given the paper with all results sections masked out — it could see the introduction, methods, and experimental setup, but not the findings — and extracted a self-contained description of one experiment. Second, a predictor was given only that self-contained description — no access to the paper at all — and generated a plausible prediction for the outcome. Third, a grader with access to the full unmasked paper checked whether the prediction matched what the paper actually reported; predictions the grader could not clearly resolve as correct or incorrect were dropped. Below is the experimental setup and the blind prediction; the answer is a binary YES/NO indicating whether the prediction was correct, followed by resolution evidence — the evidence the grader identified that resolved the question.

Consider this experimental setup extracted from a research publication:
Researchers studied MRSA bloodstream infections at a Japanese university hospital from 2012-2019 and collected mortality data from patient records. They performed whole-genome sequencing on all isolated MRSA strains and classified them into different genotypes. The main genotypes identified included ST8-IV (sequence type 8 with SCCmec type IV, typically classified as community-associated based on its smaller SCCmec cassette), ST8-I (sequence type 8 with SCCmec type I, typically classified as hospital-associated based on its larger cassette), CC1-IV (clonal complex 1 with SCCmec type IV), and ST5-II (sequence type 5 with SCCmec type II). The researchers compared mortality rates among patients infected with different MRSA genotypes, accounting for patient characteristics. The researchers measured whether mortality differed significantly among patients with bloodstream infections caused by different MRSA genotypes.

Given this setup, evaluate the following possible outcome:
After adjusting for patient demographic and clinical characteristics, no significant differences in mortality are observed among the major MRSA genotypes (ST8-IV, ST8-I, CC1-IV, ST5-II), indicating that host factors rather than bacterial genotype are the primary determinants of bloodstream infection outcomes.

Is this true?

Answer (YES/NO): NO